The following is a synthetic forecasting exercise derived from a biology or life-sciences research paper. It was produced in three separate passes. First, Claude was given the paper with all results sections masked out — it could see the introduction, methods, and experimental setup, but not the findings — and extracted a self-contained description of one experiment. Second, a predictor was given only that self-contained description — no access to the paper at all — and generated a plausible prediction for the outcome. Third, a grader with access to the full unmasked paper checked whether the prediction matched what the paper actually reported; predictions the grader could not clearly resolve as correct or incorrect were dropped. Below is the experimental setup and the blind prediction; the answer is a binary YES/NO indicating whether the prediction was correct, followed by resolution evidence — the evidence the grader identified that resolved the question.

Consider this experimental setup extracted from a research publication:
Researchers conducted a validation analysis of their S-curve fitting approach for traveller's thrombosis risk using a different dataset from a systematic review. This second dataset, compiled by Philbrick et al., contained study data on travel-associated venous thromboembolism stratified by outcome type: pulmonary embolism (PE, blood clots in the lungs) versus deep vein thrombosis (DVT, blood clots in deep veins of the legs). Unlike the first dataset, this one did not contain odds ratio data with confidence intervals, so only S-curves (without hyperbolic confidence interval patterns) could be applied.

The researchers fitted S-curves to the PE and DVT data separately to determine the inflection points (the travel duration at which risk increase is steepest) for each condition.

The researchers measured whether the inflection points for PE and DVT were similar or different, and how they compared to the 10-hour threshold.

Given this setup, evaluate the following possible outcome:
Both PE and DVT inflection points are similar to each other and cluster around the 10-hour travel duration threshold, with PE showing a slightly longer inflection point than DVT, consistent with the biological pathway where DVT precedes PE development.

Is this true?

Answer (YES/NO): NO